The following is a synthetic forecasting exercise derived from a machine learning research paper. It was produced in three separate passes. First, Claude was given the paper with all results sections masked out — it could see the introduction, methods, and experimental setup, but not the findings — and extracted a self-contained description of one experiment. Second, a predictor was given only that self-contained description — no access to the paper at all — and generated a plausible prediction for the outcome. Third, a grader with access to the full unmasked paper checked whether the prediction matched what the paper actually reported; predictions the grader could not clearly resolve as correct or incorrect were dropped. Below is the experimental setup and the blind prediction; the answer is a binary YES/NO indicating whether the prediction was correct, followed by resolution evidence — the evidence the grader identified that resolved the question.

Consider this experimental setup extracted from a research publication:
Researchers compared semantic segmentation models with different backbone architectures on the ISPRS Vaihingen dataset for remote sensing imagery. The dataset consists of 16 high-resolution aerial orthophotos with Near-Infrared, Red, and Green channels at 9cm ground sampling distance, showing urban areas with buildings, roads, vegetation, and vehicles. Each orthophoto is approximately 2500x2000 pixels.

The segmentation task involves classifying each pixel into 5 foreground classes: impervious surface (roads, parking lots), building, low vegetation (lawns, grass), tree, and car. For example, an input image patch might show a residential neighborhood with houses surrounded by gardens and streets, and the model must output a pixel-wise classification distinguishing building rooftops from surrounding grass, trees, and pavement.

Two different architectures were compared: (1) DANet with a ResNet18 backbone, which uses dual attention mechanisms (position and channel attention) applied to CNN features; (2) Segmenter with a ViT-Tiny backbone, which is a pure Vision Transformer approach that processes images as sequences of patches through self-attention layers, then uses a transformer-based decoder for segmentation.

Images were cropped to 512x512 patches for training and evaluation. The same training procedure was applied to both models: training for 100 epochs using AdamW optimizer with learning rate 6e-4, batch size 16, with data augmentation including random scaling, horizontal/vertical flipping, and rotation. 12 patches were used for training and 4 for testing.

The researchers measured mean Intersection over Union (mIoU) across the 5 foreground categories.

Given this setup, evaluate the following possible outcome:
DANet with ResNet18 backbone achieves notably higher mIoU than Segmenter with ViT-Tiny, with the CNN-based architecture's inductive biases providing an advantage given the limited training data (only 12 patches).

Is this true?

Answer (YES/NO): NO